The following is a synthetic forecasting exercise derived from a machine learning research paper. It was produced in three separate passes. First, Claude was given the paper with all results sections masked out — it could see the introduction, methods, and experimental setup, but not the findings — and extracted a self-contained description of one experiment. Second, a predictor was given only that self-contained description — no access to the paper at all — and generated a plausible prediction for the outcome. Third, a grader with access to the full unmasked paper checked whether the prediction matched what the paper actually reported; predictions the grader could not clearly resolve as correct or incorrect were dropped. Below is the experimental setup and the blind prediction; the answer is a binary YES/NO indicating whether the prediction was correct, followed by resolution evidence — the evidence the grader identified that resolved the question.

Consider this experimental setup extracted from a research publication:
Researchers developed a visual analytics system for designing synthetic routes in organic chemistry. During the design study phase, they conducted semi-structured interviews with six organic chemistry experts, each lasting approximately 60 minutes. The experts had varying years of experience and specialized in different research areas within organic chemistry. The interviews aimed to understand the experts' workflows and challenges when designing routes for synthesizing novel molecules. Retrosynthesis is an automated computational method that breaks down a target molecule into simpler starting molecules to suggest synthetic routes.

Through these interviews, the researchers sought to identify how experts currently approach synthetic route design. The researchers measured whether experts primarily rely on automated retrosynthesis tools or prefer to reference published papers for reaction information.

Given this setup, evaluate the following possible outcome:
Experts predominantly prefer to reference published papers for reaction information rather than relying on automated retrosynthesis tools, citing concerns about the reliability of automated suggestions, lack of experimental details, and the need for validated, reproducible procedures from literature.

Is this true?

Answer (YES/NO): NO